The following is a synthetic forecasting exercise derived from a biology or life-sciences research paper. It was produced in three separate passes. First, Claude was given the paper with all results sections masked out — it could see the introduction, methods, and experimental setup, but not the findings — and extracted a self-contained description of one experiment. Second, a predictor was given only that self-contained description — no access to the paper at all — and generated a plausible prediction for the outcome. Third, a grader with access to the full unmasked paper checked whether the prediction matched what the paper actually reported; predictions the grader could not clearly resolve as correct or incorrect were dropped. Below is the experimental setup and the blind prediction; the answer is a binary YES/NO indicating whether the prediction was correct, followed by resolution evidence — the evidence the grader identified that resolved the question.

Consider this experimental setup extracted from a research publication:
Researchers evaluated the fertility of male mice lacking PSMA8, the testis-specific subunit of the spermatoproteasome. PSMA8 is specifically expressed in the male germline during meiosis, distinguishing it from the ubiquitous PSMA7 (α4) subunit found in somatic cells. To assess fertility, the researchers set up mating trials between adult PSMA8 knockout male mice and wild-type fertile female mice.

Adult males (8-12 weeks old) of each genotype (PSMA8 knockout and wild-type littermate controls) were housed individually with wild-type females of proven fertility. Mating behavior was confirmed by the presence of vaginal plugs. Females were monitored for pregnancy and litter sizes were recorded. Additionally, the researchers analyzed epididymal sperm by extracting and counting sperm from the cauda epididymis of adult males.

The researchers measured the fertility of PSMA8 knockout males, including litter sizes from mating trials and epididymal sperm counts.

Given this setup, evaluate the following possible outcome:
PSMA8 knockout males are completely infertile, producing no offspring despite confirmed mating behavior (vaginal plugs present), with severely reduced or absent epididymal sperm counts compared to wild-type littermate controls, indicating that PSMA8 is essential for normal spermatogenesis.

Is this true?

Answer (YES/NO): YES